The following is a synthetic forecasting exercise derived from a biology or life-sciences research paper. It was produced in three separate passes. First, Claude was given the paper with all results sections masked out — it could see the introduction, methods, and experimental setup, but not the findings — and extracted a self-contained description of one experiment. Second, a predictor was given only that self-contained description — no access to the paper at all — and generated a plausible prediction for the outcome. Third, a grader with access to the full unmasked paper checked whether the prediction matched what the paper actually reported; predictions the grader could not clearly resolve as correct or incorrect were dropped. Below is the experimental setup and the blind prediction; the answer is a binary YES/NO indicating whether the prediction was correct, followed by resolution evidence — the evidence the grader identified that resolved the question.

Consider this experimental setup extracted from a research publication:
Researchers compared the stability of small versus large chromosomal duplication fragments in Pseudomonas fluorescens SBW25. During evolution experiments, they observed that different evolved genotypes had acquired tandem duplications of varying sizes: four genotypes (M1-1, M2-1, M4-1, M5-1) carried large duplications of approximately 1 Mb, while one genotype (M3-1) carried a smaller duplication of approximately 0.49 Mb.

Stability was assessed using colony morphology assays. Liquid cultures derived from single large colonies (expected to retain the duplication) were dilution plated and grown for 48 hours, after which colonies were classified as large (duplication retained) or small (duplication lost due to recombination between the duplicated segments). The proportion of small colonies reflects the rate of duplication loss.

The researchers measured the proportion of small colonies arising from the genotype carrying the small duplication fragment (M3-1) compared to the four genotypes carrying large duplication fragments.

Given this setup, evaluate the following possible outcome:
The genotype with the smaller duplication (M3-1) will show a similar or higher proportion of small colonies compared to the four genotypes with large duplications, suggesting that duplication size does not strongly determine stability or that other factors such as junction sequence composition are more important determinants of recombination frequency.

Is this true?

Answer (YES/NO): NO